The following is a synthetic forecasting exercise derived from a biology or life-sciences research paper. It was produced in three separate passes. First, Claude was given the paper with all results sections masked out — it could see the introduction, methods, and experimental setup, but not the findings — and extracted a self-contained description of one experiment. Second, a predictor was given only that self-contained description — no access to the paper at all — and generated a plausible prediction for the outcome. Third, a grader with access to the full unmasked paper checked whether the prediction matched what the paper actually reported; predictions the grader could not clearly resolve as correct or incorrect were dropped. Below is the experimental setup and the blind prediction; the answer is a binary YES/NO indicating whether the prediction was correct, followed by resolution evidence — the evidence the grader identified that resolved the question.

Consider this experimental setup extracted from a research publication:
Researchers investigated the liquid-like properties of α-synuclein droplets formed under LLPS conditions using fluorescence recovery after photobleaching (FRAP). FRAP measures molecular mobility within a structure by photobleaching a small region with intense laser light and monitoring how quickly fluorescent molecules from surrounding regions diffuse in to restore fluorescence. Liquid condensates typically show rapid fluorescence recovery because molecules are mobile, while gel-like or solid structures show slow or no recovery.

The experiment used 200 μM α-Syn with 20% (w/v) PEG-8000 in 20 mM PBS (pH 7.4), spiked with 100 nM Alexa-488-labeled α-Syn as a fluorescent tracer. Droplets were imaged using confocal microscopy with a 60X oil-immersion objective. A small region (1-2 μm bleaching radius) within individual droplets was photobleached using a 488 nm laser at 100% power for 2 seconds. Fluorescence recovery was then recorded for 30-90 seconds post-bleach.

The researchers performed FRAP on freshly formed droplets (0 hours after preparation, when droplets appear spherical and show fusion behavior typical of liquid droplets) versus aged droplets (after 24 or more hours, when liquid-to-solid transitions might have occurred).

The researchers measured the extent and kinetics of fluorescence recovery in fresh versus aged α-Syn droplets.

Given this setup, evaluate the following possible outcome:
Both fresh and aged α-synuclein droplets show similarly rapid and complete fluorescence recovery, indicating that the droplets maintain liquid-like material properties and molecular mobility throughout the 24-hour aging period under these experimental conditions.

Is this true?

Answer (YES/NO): NO